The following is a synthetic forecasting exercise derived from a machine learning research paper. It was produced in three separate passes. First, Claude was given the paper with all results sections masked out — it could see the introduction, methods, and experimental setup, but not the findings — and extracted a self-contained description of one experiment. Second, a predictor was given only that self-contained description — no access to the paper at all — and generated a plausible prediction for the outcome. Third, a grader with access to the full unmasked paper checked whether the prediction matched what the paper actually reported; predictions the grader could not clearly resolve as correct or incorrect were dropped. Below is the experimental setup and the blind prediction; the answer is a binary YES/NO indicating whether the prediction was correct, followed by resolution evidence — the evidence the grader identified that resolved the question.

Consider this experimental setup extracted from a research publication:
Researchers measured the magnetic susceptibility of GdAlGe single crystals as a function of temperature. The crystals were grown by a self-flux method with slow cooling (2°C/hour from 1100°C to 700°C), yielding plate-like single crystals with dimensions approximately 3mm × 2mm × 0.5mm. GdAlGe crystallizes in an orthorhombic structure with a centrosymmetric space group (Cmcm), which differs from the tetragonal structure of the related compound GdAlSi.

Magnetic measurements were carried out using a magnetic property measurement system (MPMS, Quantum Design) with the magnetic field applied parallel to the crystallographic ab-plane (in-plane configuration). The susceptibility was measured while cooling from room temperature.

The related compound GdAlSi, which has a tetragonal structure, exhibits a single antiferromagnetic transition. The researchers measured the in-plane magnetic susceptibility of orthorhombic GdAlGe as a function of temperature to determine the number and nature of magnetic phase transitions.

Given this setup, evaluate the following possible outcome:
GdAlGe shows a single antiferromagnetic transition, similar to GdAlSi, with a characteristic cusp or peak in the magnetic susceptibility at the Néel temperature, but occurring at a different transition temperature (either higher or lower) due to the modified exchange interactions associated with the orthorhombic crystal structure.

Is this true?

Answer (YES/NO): NO